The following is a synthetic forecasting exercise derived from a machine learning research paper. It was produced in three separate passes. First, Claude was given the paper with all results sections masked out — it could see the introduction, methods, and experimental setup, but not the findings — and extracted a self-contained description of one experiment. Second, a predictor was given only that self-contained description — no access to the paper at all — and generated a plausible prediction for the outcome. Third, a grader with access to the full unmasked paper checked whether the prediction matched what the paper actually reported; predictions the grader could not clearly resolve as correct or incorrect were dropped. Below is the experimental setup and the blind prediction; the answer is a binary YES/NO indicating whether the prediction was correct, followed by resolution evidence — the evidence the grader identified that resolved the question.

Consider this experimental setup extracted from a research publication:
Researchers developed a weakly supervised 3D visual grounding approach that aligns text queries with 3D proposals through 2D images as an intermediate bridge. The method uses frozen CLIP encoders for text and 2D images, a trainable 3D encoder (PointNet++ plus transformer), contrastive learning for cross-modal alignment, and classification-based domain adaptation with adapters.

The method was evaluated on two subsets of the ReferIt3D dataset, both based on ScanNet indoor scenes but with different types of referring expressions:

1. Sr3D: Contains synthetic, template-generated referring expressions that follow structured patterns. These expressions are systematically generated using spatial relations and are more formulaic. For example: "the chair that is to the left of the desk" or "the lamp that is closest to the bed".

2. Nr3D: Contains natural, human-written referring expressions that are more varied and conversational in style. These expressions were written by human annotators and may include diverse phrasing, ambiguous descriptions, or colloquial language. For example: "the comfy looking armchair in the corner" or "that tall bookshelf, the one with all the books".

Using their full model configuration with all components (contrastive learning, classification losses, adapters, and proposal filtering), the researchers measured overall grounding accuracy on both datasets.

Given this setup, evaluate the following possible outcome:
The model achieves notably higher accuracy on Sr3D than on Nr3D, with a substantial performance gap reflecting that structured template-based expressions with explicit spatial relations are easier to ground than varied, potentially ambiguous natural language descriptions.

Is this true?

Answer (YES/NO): NO